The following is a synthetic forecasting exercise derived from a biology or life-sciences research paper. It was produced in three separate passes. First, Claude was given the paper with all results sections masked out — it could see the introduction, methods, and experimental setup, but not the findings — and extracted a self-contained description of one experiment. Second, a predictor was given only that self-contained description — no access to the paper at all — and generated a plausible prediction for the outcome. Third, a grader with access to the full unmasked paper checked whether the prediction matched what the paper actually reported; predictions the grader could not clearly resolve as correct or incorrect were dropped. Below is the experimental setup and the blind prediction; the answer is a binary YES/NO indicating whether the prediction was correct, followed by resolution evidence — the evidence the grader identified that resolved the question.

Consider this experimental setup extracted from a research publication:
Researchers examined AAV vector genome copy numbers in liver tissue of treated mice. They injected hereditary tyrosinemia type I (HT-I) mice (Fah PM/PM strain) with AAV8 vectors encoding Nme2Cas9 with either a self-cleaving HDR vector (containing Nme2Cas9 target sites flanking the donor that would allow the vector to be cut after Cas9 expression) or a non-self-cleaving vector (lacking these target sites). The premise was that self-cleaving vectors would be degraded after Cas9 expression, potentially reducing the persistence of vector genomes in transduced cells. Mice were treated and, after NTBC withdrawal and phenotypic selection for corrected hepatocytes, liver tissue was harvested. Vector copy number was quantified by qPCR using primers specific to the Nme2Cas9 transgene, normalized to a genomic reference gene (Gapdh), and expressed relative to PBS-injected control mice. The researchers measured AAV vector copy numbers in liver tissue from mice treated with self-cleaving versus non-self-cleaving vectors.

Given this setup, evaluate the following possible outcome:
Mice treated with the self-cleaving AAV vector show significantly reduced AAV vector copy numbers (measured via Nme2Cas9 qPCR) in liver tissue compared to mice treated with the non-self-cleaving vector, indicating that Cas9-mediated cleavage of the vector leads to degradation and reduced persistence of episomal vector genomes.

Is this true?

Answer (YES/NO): YES